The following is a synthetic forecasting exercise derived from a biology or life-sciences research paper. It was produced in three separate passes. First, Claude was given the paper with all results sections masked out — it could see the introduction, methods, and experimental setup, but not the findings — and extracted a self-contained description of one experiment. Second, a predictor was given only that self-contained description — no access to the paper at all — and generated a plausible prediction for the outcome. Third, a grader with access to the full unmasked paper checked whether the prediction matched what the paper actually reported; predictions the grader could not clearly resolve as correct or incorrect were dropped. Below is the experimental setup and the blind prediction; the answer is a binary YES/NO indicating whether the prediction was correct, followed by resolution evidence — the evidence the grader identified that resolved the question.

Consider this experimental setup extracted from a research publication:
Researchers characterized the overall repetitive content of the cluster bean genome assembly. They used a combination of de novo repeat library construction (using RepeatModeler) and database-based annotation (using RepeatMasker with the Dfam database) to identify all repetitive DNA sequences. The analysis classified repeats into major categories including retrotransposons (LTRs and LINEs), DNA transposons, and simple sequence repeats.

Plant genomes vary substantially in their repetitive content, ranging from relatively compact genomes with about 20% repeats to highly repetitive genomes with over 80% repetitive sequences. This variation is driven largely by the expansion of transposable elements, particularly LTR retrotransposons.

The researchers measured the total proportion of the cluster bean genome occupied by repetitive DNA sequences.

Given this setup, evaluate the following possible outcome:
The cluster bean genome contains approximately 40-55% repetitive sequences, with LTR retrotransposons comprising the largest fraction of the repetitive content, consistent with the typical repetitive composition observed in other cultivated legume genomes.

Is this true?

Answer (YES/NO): NO